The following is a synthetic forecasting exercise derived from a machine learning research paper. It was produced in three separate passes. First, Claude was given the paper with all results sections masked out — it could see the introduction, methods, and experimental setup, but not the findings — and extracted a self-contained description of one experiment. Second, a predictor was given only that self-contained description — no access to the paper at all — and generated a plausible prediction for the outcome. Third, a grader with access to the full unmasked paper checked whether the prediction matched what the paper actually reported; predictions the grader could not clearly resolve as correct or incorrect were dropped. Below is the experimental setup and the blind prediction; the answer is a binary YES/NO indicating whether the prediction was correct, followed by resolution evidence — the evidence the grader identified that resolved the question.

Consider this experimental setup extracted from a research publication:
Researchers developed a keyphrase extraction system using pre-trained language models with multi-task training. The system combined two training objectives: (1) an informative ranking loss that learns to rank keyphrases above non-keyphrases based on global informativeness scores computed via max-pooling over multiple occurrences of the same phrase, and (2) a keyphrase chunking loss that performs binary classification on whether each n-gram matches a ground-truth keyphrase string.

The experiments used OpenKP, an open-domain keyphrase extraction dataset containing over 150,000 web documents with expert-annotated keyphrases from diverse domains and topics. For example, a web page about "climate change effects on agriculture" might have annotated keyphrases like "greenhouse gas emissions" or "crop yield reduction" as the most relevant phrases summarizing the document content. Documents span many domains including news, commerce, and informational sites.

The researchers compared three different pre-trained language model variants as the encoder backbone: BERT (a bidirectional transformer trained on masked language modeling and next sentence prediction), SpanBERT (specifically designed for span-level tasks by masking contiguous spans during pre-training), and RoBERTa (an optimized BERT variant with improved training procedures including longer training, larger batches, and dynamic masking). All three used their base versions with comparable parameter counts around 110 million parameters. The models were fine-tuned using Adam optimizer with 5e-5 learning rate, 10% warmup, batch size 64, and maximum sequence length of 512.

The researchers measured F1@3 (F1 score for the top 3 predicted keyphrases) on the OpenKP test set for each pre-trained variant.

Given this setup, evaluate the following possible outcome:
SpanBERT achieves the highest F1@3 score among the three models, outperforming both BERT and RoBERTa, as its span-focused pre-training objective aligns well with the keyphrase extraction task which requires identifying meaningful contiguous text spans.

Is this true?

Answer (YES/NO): NO